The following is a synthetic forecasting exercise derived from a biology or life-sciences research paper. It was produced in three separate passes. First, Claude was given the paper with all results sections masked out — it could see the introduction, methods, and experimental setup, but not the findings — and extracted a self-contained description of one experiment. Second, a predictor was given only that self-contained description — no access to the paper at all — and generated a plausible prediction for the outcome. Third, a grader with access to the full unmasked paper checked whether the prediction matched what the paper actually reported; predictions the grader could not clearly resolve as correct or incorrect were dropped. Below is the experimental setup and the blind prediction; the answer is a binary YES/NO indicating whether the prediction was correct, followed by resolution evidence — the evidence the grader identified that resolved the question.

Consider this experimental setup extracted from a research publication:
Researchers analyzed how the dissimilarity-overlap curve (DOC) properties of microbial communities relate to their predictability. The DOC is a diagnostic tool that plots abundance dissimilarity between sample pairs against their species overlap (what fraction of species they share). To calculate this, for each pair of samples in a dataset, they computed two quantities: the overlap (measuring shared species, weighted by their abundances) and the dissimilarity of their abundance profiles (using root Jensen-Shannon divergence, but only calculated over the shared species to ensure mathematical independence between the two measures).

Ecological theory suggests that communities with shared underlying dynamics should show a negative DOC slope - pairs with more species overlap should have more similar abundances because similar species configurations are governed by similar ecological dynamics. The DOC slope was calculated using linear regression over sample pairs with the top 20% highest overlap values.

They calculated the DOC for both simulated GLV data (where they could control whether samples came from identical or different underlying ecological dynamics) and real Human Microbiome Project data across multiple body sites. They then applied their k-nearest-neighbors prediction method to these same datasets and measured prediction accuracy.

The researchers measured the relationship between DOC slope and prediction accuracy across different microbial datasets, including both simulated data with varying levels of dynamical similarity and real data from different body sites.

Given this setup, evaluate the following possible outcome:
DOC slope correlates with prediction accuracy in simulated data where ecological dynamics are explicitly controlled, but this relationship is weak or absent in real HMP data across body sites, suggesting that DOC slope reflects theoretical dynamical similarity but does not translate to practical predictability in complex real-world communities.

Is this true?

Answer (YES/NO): NO